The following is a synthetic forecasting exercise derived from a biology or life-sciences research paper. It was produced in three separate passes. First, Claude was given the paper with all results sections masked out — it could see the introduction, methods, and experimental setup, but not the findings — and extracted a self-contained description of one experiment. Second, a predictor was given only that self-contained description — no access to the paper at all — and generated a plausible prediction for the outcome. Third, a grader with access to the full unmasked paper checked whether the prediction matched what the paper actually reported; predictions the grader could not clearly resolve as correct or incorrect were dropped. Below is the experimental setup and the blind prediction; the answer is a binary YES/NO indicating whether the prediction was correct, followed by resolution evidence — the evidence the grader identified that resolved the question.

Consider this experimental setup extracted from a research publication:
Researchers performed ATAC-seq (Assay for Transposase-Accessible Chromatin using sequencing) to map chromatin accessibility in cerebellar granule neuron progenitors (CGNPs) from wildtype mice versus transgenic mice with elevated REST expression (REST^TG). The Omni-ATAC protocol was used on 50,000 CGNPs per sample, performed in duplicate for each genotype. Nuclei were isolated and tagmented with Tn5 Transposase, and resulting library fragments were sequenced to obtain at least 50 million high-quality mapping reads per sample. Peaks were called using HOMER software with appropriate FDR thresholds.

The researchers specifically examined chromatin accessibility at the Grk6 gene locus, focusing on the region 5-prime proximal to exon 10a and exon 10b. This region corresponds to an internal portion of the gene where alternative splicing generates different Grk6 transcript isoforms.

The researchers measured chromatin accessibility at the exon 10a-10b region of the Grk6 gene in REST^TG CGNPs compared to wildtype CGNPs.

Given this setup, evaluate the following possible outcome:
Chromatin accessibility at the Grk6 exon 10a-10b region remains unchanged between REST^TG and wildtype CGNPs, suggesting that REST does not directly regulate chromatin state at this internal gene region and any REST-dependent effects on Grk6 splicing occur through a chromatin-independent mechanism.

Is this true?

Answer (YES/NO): NO